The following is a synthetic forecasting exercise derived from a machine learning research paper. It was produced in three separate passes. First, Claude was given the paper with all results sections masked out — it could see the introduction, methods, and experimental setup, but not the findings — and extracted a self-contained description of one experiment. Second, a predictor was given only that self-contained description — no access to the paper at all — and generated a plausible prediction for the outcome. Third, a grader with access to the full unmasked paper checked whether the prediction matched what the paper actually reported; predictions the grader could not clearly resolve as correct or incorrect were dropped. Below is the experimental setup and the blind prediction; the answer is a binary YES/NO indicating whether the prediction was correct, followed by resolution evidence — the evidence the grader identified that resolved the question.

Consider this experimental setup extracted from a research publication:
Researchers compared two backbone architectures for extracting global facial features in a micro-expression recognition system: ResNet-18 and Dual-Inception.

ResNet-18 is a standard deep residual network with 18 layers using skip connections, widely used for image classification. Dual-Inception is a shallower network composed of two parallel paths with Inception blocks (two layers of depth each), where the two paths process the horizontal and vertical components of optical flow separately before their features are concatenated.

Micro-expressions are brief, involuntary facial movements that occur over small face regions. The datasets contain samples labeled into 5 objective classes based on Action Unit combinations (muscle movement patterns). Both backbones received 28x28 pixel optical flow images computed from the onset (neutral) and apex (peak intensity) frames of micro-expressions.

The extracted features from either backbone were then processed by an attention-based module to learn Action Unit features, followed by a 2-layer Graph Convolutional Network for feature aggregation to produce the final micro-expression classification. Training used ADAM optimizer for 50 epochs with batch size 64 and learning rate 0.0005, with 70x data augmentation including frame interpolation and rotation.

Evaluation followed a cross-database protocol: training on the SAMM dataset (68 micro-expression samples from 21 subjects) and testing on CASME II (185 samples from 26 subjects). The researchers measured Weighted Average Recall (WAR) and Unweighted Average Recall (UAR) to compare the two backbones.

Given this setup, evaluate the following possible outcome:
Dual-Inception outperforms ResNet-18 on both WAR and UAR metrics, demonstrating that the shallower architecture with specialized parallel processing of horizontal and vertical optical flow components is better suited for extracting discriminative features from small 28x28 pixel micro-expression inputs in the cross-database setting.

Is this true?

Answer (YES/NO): YES